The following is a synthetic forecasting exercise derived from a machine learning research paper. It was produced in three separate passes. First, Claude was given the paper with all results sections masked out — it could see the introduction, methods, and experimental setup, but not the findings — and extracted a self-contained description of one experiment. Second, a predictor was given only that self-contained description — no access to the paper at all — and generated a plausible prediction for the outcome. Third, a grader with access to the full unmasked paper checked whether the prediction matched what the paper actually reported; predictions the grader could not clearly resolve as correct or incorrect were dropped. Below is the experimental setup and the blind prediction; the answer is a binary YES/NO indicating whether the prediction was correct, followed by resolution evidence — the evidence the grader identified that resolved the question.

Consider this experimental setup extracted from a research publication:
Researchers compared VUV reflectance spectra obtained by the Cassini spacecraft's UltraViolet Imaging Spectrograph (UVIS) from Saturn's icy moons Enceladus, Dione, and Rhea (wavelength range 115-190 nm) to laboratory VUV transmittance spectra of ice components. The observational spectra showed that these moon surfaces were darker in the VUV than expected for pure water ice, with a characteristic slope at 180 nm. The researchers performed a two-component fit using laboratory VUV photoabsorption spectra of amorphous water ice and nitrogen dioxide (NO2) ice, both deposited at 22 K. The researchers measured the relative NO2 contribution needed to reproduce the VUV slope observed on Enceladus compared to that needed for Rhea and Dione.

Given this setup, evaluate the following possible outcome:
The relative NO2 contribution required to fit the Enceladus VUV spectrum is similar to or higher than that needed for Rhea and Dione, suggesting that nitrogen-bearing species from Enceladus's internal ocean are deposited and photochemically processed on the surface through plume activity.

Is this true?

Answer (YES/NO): NO